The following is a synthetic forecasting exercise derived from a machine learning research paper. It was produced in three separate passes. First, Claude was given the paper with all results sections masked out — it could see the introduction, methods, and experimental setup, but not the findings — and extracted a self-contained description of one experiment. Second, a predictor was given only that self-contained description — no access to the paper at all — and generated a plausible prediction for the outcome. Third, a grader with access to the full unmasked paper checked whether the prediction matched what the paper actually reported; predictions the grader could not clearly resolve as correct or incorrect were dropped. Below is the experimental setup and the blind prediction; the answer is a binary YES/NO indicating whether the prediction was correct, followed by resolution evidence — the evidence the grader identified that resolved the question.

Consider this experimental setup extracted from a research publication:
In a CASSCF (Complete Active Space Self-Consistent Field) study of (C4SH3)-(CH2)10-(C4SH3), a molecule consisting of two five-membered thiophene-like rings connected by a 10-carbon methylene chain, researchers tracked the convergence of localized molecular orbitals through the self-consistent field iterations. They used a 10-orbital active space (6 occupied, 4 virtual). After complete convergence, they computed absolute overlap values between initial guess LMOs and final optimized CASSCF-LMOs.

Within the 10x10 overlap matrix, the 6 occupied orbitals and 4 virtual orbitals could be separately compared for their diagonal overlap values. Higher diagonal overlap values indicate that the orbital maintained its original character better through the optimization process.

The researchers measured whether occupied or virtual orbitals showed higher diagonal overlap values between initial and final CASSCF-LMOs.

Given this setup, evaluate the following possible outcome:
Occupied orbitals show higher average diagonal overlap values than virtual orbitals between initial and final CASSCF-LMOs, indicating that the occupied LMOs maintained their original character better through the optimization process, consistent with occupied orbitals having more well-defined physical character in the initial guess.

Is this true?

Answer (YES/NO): YES